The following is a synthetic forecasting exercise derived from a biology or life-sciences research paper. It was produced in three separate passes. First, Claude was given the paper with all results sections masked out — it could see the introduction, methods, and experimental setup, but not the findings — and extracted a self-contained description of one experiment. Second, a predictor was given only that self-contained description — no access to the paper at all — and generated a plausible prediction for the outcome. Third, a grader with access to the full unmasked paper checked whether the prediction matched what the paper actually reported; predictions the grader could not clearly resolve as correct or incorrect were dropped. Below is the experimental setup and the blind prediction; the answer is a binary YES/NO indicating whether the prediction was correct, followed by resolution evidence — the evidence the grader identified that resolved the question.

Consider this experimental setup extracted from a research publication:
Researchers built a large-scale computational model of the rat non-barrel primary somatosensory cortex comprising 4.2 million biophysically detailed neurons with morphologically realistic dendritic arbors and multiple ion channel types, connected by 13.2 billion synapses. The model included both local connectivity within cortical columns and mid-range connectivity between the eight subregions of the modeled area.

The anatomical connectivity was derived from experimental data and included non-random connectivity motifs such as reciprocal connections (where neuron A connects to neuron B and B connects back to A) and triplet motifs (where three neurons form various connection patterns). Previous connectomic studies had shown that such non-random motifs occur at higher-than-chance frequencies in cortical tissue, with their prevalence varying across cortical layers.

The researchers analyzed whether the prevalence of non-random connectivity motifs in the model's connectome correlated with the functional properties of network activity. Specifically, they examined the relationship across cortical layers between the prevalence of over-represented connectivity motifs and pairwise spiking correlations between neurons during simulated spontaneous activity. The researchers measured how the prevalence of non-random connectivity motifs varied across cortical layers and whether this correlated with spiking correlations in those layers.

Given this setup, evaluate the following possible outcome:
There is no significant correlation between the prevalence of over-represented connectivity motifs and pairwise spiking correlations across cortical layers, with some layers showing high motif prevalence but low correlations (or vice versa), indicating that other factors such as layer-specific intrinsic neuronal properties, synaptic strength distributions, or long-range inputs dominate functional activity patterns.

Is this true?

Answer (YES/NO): NO